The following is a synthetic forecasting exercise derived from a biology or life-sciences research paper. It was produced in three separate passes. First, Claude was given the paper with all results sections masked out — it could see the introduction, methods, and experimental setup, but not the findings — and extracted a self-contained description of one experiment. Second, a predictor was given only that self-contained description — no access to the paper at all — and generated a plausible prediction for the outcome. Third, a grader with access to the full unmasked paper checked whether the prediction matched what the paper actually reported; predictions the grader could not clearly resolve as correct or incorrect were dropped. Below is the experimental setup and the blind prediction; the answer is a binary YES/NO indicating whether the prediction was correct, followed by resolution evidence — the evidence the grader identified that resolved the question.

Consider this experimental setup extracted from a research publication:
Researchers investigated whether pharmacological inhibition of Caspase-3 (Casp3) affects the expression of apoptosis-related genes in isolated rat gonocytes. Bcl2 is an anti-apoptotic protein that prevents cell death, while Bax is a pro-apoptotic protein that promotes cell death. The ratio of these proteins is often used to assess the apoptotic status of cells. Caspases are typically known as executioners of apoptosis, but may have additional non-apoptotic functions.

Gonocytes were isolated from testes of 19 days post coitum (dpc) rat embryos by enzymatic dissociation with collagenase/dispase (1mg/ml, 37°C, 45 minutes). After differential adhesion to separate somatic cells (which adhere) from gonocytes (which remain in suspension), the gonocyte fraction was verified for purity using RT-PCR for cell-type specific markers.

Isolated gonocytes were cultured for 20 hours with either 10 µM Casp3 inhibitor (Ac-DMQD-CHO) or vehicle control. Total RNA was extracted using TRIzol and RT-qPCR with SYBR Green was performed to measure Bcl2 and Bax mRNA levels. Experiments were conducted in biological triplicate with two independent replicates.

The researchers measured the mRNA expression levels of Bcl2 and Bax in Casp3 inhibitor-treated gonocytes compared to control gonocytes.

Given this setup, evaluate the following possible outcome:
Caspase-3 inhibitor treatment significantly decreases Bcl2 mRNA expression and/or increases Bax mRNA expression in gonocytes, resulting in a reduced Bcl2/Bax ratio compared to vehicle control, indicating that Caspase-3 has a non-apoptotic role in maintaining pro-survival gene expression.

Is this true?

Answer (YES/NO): YES